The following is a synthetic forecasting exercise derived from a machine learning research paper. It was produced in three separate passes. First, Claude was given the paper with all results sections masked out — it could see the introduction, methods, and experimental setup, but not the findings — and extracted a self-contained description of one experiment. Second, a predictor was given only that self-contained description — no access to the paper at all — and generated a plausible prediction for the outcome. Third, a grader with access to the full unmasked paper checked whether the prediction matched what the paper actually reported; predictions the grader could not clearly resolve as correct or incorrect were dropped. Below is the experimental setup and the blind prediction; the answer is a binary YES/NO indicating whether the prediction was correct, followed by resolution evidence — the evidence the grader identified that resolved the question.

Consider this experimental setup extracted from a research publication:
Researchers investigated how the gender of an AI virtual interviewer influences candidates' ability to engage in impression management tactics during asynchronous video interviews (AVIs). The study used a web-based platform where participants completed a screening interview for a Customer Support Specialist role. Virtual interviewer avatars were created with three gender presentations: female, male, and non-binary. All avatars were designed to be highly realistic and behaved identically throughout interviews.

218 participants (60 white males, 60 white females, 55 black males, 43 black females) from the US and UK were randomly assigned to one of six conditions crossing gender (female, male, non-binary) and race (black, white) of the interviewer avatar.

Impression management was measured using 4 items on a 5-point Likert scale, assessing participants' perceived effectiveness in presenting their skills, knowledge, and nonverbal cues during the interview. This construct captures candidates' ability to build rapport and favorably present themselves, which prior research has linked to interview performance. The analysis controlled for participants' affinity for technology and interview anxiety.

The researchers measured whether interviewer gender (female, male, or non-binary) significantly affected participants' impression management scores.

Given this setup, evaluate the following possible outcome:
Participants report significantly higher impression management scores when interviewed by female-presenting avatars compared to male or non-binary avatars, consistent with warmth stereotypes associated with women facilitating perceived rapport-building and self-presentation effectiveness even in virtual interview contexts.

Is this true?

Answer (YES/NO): NO